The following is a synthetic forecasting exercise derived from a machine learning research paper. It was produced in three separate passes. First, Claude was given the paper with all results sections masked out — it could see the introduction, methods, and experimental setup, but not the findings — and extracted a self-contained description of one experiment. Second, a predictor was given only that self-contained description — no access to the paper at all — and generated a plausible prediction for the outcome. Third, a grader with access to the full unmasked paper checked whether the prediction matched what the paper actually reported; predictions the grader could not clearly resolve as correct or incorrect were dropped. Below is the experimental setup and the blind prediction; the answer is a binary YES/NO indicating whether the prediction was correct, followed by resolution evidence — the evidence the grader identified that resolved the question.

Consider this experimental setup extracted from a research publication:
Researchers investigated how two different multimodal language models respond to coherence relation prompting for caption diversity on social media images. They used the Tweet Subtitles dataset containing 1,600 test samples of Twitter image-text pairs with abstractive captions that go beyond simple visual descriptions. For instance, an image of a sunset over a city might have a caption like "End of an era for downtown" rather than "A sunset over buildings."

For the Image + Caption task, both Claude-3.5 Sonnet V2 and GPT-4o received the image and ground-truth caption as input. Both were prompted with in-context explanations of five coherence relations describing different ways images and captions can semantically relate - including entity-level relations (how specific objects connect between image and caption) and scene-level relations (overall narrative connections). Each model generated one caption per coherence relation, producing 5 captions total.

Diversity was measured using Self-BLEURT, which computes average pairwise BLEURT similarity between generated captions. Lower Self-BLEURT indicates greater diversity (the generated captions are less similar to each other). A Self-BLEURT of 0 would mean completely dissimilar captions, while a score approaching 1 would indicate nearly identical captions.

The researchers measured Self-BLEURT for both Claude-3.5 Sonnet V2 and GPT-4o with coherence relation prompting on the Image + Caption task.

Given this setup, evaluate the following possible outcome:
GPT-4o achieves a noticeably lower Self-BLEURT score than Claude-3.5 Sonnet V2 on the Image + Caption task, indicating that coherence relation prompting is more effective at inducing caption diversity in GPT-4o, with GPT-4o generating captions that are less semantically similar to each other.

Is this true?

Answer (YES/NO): NO